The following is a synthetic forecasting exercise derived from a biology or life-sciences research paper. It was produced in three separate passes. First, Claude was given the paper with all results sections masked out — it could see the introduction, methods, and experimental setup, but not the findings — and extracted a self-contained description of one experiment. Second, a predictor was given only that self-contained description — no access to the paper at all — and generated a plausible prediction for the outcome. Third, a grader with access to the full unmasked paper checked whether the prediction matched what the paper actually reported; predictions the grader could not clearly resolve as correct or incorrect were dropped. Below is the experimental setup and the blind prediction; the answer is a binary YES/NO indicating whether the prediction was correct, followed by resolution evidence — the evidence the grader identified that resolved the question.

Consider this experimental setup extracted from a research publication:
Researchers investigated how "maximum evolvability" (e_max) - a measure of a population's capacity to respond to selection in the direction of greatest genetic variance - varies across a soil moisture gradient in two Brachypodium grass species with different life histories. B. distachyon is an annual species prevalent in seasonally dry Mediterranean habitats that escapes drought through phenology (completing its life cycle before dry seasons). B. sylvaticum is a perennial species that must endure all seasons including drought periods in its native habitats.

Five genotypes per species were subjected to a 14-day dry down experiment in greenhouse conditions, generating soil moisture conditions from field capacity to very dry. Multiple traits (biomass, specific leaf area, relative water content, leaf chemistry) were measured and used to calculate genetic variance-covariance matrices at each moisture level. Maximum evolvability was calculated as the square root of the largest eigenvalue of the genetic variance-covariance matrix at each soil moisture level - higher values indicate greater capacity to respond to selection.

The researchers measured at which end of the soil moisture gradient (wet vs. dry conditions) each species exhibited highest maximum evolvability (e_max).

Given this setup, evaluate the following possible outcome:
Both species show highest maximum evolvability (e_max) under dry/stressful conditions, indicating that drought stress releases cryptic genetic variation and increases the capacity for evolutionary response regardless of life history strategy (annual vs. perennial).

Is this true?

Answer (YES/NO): NO